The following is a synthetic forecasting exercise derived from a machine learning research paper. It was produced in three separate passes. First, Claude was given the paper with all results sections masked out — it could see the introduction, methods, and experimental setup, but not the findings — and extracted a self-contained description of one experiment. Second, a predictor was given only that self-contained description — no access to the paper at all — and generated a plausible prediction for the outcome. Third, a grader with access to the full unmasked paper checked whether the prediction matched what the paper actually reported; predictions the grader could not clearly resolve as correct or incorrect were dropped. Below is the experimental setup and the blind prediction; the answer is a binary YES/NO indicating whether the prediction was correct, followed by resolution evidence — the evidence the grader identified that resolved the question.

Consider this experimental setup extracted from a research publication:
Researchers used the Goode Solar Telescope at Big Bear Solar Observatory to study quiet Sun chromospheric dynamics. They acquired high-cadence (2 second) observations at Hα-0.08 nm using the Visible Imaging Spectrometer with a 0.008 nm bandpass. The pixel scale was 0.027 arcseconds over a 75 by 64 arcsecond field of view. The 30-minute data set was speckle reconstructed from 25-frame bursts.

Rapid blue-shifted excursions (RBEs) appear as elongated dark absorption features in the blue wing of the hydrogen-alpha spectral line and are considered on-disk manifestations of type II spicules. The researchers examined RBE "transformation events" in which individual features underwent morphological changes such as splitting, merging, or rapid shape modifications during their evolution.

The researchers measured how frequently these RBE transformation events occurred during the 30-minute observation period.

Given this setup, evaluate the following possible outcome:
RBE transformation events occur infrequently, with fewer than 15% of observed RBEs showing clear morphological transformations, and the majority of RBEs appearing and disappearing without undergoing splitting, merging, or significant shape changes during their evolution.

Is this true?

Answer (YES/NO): NO